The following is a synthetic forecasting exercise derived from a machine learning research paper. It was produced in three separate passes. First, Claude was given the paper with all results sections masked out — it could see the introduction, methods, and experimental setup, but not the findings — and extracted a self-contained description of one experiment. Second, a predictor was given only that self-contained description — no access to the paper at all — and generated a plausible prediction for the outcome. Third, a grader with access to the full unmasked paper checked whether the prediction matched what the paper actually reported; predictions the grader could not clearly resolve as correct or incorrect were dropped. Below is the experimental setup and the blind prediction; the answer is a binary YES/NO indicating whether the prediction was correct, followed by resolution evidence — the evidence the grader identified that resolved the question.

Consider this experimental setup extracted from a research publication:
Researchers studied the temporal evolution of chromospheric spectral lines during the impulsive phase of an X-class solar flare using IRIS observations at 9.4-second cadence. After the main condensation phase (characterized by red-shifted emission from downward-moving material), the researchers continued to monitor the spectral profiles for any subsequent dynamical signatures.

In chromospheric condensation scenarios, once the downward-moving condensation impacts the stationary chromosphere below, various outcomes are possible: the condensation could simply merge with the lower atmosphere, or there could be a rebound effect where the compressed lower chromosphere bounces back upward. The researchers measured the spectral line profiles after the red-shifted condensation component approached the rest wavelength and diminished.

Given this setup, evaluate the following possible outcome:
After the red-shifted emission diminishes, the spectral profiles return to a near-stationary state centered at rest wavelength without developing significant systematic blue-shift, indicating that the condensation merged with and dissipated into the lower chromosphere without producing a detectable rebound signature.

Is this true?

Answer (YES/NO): NO